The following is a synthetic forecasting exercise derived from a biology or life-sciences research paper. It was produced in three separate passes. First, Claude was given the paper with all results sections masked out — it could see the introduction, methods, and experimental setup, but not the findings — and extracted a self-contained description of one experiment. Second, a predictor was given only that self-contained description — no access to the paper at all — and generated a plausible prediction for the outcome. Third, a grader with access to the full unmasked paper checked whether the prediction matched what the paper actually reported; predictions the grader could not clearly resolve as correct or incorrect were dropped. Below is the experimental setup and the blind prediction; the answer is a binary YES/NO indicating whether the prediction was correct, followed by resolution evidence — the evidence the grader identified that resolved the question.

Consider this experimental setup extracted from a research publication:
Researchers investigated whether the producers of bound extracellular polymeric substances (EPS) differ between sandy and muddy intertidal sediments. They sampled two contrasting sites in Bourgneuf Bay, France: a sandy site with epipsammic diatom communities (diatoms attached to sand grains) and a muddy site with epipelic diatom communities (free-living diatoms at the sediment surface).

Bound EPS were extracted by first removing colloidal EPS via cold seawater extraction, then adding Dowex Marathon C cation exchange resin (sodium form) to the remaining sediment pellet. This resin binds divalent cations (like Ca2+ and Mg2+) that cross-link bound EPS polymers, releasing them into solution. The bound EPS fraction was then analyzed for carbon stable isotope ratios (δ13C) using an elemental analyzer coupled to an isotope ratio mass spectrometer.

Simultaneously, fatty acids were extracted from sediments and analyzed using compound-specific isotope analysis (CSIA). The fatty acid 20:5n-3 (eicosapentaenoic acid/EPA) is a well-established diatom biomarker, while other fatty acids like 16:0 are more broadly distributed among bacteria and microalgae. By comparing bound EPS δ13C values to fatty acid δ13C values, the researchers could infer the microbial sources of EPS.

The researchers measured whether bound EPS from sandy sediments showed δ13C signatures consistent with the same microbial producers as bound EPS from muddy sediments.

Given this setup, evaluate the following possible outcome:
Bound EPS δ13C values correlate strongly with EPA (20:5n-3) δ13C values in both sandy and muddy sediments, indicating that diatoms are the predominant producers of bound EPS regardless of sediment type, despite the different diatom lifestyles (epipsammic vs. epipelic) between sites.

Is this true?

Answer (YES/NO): NO